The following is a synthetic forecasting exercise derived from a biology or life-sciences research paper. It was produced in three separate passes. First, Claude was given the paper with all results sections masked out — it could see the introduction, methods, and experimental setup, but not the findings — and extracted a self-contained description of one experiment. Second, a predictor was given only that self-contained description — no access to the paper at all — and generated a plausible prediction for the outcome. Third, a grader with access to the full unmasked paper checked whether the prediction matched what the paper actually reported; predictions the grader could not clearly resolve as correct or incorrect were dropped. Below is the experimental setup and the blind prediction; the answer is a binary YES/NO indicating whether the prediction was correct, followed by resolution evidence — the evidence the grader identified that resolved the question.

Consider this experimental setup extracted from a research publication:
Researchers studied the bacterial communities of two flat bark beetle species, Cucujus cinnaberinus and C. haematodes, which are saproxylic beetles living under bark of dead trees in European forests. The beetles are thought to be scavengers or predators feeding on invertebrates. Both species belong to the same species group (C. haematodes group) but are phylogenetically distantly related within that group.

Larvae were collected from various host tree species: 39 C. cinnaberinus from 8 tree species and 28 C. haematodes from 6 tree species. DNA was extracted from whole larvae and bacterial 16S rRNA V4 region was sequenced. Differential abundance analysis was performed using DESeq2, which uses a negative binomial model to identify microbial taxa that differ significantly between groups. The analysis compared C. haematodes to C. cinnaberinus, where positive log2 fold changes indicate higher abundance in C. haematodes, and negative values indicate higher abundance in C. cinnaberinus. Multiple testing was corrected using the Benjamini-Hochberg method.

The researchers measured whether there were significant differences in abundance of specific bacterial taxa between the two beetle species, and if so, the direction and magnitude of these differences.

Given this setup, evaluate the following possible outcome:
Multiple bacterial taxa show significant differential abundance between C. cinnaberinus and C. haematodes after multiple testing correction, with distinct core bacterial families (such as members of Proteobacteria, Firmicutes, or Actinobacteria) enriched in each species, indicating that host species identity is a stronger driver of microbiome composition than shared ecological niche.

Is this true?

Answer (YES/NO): NO